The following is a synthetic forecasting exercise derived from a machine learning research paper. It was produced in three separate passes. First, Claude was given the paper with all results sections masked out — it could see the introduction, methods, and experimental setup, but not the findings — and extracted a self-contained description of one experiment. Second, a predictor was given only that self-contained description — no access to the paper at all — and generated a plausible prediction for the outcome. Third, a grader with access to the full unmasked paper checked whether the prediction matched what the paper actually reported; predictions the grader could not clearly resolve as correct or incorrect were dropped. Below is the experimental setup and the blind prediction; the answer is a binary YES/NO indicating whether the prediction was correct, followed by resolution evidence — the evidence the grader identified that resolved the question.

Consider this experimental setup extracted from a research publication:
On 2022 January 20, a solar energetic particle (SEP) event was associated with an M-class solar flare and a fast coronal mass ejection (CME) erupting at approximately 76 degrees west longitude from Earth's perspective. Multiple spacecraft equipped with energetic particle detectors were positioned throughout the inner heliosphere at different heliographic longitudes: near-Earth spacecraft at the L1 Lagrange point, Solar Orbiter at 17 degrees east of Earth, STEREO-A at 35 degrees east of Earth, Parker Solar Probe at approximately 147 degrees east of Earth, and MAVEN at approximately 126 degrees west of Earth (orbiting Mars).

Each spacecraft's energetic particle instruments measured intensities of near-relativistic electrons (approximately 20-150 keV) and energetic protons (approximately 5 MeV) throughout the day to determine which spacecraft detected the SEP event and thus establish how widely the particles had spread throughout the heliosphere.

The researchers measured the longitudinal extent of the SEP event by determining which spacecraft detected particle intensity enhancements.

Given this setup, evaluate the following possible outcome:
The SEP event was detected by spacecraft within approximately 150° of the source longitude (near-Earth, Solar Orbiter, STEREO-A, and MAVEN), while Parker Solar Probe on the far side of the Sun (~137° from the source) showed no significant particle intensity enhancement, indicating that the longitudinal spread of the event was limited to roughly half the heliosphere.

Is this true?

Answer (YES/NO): NO